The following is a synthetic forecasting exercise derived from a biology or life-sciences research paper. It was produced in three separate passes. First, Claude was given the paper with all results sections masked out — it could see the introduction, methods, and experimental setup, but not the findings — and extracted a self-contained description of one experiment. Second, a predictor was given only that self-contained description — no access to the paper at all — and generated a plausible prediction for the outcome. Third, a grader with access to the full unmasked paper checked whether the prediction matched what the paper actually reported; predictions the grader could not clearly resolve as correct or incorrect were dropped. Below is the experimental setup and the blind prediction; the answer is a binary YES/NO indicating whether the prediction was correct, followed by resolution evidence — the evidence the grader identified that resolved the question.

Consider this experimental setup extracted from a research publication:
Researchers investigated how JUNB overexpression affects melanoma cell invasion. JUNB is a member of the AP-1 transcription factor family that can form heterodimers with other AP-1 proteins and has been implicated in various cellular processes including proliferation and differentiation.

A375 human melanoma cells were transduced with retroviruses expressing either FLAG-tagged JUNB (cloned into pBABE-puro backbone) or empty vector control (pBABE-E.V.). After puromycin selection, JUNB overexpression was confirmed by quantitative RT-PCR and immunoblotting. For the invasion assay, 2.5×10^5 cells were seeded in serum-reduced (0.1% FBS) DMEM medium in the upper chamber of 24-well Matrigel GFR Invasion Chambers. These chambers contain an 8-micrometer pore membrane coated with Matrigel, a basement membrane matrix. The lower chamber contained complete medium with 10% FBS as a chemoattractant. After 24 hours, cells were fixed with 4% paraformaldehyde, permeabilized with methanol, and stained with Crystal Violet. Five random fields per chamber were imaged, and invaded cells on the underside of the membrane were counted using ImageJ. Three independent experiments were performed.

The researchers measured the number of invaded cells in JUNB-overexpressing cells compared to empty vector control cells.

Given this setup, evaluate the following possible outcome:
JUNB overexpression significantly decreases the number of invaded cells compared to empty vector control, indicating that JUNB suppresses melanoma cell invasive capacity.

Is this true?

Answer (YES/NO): YES